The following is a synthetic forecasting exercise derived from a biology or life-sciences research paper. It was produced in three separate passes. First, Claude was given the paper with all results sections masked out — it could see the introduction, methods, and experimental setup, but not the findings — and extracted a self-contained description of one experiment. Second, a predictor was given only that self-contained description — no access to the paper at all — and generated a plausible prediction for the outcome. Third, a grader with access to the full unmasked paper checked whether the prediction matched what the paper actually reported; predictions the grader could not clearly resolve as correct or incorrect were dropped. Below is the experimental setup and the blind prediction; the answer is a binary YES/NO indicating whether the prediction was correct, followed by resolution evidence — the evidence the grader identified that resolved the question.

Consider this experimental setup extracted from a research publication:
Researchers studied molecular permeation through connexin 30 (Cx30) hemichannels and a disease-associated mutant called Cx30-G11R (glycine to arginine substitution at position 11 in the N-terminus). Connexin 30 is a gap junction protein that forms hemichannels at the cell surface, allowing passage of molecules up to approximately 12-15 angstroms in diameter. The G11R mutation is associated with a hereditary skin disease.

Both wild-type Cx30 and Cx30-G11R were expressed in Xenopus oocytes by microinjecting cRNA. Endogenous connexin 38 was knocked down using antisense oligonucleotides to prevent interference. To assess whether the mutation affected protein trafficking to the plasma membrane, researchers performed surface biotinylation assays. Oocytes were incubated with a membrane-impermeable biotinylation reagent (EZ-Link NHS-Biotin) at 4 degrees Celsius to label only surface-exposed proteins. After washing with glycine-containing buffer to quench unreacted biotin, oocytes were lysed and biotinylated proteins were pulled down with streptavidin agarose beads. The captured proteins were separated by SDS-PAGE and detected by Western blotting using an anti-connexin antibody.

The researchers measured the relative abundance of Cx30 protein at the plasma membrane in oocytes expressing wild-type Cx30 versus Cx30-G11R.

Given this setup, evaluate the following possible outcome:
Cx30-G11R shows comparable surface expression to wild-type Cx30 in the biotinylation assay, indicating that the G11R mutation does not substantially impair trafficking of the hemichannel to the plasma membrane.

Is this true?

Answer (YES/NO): YES